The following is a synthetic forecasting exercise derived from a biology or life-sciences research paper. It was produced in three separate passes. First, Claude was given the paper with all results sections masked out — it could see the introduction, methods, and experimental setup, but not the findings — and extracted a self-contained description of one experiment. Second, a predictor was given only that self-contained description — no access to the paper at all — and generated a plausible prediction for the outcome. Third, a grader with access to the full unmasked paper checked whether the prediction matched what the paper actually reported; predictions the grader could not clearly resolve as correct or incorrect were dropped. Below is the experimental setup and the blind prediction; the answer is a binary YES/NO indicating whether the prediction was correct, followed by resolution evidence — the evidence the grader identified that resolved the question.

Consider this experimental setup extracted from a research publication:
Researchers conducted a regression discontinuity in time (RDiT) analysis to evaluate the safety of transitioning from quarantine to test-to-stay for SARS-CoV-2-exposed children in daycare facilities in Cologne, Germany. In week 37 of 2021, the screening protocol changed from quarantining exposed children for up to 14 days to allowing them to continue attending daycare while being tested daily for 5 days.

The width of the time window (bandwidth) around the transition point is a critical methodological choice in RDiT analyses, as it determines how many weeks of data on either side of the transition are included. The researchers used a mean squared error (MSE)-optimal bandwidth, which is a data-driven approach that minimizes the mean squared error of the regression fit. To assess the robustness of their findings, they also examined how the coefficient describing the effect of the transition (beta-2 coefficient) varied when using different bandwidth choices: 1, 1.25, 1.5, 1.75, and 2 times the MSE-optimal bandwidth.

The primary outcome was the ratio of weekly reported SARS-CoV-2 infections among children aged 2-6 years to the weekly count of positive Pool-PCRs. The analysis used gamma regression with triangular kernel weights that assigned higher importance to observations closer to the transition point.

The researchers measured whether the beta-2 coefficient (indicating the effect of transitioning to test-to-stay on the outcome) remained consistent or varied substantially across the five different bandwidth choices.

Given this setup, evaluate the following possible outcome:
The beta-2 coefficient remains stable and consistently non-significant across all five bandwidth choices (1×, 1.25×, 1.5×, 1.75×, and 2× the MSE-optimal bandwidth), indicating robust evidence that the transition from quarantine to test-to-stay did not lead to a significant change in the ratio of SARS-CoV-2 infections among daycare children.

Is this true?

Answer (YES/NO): YES